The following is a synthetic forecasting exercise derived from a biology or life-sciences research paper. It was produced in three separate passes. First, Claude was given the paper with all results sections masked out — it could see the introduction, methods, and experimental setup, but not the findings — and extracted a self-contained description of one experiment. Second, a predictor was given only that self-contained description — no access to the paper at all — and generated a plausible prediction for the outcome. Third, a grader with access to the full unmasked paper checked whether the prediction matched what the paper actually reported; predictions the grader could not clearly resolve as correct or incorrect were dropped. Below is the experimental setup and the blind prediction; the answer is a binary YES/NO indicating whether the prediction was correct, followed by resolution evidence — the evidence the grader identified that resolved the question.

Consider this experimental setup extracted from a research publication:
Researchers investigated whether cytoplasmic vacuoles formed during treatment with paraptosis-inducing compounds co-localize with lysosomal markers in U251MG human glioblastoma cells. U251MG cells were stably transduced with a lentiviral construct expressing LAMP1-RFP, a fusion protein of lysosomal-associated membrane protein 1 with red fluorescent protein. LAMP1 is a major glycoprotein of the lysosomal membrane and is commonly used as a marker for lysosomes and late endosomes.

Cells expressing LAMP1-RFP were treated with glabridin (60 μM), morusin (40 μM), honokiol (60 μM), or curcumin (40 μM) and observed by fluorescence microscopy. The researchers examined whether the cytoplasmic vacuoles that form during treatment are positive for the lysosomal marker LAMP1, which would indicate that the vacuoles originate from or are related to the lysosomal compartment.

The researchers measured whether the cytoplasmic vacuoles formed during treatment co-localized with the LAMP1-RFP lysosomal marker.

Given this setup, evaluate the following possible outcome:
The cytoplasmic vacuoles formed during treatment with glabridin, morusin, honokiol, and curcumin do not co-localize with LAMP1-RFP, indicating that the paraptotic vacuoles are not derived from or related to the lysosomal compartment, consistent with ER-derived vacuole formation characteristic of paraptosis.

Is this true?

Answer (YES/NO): YES